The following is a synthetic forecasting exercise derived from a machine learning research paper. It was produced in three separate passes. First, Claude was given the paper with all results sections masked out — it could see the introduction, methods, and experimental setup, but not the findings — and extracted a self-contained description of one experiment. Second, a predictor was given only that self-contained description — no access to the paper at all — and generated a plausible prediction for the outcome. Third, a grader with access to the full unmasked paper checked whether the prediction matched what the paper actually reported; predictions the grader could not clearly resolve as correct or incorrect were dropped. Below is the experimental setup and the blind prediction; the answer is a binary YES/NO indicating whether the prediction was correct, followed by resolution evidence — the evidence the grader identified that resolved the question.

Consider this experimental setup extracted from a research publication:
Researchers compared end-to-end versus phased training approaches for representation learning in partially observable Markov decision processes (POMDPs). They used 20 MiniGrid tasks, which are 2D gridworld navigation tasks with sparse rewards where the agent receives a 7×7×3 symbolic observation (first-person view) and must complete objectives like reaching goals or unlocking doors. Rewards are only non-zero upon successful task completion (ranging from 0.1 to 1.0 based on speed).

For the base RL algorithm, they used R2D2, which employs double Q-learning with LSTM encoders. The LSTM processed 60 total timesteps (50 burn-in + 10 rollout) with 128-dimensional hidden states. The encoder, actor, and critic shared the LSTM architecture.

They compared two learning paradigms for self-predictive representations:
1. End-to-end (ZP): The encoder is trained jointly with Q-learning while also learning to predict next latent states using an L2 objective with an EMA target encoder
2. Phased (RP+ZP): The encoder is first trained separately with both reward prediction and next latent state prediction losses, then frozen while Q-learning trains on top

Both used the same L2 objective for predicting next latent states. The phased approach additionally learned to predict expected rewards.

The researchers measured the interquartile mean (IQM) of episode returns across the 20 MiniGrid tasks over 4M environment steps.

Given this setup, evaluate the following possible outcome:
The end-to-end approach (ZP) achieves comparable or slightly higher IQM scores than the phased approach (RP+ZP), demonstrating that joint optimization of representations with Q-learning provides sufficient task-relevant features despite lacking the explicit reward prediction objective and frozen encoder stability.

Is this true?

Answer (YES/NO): NO